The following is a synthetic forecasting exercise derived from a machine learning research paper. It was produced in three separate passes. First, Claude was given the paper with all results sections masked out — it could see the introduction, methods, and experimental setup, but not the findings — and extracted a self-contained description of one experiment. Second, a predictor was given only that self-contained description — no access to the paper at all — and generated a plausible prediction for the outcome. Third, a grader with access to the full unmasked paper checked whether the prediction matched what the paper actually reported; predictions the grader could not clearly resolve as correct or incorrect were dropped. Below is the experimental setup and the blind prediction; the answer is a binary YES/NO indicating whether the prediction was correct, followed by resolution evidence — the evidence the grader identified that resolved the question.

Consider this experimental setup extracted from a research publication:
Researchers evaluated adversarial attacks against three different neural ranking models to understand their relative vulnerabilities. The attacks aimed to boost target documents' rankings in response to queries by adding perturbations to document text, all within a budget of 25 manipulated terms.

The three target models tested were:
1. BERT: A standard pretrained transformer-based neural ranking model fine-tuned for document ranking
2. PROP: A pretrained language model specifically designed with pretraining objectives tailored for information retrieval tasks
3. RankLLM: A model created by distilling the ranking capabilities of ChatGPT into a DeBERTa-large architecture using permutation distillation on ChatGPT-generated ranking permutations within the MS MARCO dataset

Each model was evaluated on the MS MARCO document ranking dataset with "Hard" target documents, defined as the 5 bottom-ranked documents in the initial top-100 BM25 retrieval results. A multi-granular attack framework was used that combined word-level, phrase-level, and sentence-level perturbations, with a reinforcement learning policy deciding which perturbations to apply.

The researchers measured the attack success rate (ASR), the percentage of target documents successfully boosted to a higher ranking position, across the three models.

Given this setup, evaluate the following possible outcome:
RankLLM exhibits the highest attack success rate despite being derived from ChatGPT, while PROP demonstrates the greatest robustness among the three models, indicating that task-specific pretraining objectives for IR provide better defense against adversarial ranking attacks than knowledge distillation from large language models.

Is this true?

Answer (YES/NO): NO